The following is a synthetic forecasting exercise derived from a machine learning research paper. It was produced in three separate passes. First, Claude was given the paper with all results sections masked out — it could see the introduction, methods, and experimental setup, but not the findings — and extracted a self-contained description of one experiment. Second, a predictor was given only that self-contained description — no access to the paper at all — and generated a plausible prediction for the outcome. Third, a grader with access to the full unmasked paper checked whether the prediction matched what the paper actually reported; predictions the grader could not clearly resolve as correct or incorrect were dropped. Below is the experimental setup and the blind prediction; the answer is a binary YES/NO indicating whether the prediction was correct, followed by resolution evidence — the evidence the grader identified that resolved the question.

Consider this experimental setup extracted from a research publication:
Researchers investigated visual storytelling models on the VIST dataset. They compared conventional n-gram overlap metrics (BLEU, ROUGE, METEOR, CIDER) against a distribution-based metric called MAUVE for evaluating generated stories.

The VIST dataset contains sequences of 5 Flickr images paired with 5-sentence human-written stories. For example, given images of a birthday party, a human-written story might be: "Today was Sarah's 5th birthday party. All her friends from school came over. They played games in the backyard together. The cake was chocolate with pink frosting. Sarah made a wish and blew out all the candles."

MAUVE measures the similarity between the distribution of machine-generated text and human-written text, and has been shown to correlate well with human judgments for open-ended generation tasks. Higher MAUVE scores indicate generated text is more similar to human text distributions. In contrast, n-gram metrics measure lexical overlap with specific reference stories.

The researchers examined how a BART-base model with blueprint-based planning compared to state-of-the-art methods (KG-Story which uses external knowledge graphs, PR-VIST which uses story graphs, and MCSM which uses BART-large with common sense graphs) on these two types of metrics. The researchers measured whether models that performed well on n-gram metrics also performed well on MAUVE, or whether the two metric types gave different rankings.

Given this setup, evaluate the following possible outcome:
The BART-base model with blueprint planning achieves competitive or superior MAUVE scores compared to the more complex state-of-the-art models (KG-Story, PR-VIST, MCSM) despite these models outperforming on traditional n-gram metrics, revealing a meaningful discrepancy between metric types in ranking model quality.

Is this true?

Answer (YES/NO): YES